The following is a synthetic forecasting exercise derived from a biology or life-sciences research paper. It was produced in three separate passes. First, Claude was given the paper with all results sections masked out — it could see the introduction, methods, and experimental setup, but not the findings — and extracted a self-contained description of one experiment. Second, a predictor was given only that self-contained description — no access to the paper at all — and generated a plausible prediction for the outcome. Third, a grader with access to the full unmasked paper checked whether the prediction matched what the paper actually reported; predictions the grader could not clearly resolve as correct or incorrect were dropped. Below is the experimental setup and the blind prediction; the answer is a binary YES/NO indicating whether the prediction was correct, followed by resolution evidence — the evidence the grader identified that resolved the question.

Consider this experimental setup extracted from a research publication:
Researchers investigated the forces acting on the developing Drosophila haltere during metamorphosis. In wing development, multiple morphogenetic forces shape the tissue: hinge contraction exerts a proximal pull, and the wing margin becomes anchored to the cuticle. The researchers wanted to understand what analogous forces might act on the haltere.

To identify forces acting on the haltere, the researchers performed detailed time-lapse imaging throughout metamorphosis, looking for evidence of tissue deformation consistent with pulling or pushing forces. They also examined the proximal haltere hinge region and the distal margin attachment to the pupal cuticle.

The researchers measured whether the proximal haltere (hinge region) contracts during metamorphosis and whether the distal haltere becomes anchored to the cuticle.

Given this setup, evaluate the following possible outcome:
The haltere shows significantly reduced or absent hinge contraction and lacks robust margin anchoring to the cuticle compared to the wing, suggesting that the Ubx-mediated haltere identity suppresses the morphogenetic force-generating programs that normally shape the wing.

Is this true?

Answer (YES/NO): NO